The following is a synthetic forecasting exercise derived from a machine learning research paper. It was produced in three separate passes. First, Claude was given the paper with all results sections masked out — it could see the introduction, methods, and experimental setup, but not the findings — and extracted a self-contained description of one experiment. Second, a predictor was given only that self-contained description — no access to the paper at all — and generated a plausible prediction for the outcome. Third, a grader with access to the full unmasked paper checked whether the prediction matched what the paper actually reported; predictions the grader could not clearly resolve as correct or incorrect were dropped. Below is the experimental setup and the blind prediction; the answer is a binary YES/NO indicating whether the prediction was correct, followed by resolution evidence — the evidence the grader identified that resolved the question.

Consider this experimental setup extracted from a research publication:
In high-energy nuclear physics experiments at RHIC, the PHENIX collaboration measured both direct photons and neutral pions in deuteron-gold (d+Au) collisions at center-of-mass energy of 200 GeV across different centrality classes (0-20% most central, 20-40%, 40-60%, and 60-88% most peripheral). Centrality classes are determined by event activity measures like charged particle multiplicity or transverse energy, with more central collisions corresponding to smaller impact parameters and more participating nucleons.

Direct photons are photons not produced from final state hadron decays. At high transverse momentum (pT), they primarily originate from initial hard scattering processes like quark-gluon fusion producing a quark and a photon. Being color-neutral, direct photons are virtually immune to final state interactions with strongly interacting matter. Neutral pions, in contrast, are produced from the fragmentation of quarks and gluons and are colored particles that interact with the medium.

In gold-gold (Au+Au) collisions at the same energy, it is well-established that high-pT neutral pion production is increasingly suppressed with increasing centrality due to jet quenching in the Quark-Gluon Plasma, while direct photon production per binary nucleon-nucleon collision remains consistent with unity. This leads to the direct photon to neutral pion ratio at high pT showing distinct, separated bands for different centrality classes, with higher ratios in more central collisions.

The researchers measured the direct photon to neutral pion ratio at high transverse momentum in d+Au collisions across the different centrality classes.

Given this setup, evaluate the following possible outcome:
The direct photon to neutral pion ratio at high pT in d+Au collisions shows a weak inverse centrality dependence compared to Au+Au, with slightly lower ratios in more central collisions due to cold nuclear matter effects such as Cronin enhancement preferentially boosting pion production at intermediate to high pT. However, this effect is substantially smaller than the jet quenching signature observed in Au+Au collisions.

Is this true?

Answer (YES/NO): NO